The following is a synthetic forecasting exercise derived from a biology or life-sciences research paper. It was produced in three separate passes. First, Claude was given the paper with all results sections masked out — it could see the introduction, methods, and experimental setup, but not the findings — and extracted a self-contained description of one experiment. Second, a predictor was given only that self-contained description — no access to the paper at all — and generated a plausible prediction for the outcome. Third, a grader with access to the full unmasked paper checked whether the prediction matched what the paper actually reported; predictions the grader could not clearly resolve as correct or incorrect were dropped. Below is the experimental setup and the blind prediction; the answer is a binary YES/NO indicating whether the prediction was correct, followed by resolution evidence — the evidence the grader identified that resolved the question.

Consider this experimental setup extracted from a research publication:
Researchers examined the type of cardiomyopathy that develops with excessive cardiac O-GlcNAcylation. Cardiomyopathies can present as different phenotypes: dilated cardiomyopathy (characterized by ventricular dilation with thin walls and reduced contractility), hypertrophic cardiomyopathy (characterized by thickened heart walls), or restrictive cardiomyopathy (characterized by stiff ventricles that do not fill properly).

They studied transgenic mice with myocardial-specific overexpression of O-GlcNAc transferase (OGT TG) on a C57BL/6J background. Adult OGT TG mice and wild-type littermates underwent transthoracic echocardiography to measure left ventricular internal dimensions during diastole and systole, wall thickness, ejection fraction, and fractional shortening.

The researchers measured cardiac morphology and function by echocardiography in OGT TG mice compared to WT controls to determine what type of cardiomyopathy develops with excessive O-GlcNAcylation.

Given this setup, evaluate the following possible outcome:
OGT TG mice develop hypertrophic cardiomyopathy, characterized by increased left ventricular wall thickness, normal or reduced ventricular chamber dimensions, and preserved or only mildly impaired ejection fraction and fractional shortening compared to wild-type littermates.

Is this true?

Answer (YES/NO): NO